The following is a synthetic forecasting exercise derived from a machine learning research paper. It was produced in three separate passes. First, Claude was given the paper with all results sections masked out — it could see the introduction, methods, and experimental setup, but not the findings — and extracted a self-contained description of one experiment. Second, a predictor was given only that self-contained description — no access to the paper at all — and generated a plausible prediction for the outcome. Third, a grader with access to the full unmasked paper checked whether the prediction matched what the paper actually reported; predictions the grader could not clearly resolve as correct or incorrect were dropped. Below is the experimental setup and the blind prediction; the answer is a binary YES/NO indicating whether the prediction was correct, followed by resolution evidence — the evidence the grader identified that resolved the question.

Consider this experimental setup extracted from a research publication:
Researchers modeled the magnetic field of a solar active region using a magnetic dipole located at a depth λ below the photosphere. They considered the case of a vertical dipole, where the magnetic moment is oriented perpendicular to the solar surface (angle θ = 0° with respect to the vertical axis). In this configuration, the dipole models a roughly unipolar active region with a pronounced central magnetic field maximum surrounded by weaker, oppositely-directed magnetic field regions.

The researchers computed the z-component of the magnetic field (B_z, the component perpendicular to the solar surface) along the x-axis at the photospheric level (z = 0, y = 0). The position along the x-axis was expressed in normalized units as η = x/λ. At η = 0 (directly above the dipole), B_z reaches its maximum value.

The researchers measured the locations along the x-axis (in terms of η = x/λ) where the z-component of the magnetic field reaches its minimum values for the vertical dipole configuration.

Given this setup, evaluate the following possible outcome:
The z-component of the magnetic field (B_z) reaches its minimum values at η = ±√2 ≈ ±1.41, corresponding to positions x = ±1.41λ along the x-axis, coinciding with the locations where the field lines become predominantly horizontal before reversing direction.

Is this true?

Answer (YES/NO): NO